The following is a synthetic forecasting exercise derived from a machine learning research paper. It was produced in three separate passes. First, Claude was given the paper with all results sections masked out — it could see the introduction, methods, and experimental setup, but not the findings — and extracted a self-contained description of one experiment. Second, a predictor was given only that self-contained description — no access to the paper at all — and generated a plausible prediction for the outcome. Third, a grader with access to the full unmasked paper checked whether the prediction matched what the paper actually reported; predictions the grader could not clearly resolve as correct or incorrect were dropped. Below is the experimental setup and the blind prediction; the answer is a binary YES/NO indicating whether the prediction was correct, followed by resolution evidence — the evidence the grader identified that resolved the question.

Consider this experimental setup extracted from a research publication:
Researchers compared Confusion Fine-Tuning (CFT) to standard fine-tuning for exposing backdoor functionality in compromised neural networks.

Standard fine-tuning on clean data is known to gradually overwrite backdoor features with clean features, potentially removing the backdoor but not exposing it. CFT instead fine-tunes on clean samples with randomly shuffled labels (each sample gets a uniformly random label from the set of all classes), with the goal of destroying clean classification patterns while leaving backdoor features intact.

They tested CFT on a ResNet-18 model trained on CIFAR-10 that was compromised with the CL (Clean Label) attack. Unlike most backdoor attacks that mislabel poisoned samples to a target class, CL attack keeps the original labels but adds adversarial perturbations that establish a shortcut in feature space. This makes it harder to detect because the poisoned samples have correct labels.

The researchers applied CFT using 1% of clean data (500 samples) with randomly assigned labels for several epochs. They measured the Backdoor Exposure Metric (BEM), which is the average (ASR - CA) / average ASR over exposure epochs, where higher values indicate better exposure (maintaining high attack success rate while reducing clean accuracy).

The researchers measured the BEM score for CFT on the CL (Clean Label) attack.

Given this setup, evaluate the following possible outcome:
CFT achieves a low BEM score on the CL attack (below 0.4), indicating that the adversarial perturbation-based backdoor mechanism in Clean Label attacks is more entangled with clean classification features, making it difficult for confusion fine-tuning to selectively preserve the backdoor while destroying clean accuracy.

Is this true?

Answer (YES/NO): NO